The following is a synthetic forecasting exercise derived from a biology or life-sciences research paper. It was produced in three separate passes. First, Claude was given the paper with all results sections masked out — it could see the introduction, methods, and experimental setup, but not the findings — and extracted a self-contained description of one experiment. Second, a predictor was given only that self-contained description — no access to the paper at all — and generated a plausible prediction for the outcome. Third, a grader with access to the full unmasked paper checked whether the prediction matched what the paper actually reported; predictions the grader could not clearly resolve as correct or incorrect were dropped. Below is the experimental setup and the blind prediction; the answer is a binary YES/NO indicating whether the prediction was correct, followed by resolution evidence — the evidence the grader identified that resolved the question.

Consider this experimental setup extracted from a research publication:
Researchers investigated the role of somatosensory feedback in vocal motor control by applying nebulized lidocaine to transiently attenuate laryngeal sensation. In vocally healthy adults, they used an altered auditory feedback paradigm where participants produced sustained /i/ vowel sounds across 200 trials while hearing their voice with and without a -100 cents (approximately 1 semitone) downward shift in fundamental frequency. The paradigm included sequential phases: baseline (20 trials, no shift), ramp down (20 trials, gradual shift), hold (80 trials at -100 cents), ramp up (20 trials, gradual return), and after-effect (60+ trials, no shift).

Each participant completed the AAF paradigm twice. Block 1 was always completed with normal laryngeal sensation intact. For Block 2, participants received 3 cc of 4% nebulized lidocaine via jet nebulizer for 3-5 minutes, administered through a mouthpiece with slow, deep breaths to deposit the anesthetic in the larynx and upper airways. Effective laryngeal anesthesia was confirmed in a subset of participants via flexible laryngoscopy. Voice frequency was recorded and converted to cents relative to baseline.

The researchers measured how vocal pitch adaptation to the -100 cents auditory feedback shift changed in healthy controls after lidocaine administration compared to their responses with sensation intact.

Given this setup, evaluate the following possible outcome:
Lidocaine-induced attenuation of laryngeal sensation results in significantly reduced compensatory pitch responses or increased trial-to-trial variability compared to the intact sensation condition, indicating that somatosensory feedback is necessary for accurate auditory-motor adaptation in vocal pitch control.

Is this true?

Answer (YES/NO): NO